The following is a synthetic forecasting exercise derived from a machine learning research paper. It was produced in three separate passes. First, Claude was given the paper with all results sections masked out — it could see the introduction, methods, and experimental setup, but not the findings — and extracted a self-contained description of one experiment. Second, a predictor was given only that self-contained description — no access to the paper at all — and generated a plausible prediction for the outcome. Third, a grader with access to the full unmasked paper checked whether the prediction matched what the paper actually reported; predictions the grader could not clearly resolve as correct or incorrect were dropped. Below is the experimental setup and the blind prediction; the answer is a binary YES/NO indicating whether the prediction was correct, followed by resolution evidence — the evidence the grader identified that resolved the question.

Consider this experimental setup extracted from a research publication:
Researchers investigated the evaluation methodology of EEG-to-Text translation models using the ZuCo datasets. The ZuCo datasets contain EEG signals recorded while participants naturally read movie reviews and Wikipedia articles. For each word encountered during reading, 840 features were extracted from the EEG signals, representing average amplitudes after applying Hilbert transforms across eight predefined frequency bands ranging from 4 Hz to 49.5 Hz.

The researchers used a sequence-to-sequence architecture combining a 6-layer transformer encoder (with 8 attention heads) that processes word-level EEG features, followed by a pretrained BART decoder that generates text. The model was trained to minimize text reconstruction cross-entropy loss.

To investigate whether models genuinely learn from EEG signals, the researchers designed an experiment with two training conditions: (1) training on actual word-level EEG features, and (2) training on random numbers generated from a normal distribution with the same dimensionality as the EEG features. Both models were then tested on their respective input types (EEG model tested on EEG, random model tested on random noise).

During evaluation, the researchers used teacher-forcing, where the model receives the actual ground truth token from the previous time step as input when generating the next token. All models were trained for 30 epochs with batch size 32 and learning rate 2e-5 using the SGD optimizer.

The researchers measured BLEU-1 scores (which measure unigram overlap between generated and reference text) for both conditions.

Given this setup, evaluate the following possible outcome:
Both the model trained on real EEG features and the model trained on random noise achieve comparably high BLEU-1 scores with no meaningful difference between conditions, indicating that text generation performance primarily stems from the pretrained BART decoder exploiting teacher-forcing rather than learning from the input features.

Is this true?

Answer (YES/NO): YES